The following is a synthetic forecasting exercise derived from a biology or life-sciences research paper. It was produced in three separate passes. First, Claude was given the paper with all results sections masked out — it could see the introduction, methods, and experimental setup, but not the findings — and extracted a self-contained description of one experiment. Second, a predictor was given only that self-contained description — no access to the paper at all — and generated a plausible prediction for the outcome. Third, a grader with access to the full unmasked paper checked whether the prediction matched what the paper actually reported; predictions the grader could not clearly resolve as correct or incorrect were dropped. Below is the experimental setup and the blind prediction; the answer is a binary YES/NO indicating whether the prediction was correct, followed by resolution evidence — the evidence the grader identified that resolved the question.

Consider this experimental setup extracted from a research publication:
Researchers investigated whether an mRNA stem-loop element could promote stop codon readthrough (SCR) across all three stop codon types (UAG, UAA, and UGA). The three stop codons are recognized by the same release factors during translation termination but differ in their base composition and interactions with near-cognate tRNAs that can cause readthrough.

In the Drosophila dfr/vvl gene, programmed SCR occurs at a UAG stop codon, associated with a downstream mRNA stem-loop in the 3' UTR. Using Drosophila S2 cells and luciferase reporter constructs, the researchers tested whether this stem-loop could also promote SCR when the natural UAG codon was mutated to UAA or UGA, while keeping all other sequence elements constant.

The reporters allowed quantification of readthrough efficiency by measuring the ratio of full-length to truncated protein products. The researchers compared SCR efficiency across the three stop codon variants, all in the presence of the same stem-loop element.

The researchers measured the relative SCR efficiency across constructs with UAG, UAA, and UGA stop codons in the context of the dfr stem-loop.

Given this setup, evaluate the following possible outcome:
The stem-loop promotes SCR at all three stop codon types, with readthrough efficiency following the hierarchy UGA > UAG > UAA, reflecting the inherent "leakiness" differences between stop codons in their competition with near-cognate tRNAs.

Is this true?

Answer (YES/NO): YES